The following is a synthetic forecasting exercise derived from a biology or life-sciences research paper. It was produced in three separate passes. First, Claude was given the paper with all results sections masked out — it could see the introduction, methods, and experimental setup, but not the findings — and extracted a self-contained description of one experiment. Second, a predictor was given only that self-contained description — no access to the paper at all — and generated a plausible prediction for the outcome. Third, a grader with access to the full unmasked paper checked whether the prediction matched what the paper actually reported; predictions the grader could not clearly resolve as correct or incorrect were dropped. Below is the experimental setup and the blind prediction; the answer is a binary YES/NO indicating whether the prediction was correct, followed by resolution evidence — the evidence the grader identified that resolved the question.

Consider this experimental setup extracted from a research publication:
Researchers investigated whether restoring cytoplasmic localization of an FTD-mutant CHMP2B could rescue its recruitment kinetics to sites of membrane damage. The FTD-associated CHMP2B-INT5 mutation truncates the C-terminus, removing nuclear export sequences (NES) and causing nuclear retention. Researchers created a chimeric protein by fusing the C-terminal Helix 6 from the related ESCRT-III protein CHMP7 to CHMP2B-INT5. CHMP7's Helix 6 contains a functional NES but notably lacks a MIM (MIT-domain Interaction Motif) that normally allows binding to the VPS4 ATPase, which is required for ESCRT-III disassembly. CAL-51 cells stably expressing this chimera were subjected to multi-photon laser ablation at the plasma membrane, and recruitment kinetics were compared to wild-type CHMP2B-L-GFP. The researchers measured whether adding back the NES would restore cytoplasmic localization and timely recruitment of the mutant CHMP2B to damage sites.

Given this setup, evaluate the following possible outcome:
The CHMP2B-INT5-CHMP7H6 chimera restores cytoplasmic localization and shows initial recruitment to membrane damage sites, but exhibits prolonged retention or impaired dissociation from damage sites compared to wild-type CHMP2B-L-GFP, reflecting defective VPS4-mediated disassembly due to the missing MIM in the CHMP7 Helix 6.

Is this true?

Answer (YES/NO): YES